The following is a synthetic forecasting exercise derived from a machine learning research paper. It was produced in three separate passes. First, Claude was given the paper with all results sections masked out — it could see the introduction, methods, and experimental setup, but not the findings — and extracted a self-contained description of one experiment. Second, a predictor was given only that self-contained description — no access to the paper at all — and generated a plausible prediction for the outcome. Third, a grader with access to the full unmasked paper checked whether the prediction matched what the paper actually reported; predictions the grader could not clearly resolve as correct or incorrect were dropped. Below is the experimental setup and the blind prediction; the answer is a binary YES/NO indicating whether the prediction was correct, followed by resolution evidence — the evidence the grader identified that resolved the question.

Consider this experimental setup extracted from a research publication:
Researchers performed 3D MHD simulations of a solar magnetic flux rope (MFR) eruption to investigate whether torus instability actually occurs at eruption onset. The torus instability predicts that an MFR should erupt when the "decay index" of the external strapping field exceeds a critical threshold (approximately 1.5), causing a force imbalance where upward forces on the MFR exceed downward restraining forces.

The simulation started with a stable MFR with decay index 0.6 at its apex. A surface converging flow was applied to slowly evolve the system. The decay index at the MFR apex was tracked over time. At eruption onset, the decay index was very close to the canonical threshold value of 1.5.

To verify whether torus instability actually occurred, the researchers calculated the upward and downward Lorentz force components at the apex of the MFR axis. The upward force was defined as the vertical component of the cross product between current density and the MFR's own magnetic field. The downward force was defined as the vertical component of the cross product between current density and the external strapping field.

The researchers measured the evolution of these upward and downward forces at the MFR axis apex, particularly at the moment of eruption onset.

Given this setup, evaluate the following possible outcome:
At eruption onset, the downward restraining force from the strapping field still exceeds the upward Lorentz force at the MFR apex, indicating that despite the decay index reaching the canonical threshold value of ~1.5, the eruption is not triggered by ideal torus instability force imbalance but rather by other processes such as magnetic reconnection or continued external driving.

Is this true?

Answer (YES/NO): NO